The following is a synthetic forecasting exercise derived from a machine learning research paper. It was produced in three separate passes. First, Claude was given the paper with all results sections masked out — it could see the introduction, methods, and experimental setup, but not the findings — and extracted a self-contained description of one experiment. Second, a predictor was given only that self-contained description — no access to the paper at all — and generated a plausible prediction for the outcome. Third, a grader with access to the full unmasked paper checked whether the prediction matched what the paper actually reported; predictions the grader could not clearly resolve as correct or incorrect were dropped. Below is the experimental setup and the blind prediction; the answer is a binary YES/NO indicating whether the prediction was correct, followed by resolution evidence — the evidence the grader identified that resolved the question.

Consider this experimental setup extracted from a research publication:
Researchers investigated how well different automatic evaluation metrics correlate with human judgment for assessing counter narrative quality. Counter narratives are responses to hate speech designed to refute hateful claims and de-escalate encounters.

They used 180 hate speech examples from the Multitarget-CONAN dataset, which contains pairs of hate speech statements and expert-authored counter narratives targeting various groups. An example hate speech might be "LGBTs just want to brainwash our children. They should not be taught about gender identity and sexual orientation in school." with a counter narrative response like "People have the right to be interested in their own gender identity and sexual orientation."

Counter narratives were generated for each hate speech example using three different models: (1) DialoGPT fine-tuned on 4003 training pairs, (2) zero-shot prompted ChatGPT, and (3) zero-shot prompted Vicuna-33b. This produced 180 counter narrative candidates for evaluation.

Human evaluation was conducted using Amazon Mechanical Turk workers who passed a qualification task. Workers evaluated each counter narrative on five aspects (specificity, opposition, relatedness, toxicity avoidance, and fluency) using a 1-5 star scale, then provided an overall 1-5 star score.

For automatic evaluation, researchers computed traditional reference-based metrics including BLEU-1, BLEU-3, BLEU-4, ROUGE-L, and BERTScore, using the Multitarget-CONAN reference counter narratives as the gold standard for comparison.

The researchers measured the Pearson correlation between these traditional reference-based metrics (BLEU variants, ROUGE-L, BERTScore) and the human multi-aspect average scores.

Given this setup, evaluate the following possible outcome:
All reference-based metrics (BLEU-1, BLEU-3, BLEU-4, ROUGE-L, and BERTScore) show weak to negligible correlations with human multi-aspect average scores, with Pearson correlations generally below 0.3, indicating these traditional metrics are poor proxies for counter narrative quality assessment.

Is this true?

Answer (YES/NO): YES